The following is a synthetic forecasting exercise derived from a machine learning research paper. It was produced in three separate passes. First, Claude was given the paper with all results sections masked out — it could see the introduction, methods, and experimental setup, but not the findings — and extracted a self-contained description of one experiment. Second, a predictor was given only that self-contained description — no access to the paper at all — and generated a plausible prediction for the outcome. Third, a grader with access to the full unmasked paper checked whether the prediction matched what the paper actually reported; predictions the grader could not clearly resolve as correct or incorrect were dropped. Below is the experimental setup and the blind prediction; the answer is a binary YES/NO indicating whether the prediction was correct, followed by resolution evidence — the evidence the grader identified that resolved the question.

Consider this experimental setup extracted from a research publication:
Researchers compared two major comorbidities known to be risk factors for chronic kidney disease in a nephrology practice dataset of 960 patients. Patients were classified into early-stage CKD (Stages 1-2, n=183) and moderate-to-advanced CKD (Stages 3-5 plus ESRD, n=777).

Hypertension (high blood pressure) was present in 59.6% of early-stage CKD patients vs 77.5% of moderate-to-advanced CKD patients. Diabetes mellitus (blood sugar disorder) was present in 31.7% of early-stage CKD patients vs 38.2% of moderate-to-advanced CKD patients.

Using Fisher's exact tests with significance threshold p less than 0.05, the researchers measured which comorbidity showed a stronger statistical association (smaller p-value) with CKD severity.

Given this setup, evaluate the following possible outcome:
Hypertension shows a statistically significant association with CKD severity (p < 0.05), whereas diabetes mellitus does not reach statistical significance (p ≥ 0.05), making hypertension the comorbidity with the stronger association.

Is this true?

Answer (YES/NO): NO